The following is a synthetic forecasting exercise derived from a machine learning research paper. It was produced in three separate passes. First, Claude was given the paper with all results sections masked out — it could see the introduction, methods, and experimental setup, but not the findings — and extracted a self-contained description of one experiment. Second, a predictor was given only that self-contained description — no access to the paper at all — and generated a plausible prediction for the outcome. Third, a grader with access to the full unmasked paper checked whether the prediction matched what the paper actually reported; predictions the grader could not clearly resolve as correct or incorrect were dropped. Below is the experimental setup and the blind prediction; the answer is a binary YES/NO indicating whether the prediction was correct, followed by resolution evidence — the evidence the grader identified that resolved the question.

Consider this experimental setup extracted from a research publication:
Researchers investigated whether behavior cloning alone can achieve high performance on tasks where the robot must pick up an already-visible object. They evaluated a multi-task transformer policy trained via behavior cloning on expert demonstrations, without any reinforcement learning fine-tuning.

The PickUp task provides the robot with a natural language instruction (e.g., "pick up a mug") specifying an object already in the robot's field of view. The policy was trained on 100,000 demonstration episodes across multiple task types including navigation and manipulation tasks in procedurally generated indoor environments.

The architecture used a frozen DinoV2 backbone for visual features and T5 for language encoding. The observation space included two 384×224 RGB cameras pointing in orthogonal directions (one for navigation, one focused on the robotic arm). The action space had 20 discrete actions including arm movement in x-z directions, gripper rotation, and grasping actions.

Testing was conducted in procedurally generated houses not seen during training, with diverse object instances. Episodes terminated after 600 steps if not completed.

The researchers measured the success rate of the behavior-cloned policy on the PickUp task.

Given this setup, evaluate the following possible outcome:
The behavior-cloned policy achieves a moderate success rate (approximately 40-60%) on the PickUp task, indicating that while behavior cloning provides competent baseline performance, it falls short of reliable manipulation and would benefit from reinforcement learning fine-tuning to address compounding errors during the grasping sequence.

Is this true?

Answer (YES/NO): NO